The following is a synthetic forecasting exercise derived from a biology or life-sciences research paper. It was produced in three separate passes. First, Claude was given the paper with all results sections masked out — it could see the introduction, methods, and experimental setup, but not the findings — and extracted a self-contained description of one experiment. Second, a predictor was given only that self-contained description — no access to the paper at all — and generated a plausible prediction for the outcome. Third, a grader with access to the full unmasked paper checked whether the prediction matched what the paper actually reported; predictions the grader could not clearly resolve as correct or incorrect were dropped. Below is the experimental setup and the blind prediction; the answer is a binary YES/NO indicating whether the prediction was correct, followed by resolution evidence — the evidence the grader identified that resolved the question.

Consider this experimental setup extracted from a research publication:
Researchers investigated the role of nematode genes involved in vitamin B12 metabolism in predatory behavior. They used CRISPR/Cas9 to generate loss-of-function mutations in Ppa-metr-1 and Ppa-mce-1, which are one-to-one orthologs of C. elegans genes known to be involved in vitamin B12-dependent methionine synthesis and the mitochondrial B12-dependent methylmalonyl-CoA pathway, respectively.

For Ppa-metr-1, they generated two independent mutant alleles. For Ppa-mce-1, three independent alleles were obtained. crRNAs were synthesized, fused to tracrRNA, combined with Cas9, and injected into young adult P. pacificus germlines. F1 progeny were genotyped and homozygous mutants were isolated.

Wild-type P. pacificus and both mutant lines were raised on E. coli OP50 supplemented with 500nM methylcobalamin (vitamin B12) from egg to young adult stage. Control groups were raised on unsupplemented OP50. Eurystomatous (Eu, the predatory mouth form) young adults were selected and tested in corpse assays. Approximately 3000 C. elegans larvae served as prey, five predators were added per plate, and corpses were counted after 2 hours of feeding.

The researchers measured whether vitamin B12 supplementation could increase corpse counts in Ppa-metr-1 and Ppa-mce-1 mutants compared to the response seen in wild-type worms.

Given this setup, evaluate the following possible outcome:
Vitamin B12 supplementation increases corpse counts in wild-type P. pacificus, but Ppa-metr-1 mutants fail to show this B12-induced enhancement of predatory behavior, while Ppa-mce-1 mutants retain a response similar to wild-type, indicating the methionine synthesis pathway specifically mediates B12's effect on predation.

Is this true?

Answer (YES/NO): NO